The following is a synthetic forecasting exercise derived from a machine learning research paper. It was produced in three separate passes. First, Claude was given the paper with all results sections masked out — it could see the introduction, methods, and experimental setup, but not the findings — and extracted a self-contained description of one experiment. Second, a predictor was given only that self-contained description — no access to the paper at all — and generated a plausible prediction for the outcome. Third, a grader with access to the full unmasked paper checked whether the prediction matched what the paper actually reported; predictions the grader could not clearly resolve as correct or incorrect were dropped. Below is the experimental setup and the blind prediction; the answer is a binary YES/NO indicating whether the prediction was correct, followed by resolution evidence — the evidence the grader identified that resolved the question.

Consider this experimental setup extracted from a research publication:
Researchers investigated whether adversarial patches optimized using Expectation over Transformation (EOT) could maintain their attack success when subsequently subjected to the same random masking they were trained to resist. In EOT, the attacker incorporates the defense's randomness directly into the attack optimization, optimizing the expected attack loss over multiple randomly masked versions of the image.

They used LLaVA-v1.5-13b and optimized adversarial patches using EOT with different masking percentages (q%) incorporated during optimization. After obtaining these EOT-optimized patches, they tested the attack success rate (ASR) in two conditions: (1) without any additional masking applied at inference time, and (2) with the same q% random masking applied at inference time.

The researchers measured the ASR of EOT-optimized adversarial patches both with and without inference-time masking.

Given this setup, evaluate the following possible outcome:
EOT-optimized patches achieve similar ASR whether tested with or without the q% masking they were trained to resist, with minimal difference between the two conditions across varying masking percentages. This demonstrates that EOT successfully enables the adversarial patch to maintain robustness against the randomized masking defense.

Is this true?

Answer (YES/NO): NO